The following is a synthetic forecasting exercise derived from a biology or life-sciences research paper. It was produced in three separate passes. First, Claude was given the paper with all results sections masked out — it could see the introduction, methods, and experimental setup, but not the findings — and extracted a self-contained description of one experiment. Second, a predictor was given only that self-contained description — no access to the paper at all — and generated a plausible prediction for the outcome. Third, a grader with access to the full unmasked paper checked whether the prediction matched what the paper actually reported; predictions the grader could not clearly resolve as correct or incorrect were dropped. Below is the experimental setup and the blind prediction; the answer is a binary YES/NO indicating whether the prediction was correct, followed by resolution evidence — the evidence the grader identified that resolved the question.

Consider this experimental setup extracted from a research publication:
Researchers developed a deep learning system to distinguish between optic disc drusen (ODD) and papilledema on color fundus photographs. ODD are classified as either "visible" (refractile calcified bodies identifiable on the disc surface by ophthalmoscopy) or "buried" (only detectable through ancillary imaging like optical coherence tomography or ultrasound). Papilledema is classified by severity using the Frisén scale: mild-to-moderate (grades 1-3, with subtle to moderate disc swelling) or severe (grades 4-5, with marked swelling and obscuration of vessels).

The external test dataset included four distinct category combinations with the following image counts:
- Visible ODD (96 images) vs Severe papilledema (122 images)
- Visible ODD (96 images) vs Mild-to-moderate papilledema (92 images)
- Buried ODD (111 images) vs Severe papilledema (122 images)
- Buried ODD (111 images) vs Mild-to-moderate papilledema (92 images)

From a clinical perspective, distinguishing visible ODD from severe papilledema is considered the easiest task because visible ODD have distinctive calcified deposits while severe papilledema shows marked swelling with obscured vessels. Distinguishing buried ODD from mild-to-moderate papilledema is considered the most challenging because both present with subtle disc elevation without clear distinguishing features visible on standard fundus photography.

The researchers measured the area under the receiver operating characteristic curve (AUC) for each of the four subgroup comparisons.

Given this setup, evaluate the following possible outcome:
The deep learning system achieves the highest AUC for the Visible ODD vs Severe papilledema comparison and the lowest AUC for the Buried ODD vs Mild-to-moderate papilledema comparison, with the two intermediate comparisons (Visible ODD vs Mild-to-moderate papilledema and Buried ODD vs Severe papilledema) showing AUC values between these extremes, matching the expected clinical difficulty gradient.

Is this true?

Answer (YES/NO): NO